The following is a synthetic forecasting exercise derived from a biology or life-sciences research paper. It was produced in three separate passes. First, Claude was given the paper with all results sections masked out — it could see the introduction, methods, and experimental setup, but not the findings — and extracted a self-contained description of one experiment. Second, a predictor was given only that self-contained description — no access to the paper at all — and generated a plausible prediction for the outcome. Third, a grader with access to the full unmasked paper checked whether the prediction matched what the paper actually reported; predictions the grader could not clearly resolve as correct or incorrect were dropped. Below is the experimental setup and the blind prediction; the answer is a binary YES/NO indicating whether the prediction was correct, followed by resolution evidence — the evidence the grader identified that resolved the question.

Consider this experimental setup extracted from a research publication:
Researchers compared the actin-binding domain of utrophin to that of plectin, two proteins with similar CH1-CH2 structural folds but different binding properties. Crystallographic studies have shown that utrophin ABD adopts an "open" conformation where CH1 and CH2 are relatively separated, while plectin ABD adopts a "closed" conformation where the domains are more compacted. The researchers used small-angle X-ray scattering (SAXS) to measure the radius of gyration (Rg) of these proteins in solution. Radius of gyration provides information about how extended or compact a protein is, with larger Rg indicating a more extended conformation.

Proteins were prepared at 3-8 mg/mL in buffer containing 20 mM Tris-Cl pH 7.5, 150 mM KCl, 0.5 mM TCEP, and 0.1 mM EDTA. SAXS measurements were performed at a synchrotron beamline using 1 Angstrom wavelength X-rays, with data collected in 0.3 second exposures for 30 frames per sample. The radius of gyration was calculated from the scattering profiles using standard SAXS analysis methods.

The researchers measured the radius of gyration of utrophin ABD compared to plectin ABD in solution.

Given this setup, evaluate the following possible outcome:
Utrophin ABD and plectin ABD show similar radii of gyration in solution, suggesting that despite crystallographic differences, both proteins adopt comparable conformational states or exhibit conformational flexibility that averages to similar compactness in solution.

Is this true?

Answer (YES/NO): NO